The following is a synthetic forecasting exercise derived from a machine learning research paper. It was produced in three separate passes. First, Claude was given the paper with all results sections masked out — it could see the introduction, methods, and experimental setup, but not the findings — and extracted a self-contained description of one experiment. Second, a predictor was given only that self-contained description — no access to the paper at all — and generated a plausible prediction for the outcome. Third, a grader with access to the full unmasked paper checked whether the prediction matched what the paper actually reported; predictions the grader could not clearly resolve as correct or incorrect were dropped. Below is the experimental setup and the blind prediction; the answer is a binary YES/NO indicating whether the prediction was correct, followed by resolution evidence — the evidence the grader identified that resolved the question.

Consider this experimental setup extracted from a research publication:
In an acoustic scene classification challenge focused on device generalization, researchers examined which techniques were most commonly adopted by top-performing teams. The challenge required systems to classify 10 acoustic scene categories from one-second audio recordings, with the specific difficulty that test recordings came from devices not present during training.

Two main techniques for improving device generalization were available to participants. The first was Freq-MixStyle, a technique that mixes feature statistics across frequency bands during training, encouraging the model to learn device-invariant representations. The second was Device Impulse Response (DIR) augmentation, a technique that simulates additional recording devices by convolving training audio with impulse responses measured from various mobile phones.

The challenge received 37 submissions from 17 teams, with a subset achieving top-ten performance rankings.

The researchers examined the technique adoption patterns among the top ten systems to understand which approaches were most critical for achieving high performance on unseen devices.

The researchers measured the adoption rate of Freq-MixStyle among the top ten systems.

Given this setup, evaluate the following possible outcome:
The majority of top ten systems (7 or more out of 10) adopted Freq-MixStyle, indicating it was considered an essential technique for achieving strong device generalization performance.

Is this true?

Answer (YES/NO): YES